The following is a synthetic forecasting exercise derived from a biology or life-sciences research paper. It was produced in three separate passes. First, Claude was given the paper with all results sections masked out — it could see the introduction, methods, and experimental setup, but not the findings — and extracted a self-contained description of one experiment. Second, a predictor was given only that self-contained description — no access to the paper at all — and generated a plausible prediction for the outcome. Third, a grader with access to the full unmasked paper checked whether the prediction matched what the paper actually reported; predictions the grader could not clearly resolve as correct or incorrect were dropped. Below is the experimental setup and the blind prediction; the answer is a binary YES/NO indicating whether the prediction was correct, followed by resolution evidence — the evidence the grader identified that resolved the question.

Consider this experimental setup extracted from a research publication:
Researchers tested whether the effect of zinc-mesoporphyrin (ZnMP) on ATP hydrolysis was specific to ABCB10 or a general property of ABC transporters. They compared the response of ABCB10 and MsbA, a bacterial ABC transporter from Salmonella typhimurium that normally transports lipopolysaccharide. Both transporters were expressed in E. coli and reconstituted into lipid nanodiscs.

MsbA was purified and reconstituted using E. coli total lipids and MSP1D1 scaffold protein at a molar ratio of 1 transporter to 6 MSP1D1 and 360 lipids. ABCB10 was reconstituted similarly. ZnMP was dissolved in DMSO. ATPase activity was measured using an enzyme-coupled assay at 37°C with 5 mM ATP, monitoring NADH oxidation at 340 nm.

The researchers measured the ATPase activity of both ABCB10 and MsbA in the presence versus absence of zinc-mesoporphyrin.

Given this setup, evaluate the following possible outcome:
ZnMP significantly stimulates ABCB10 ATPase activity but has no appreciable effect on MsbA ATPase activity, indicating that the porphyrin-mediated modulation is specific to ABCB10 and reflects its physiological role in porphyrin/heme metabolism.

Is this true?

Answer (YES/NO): YES